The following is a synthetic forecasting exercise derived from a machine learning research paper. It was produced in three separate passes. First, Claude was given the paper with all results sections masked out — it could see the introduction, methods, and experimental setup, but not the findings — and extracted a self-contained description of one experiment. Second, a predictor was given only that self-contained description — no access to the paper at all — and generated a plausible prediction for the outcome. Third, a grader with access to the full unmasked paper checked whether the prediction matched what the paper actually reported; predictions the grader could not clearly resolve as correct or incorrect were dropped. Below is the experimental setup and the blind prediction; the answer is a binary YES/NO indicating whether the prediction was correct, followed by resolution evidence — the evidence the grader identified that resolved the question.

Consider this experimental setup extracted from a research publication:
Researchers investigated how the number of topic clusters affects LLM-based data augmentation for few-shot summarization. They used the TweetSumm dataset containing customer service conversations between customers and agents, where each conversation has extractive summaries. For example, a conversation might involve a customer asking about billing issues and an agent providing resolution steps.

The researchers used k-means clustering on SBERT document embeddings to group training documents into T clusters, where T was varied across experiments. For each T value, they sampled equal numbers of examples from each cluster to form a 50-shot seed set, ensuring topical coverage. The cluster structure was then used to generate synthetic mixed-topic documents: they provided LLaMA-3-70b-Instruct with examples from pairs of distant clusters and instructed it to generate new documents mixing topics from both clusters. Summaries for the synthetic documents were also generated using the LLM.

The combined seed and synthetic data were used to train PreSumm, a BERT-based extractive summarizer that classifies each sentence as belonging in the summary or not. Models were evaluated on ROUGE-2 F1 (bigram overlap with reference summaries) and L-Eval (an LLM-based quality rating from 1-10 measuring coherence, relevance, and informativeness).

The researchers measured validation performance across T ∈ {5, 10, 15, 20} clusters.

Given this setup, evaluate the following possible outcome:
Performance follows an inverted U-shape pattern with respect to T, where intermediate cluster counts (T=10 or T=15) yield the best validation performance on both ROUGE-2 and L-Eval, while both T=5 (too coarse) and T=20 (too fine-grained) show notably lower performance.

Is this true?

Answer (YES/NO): NO